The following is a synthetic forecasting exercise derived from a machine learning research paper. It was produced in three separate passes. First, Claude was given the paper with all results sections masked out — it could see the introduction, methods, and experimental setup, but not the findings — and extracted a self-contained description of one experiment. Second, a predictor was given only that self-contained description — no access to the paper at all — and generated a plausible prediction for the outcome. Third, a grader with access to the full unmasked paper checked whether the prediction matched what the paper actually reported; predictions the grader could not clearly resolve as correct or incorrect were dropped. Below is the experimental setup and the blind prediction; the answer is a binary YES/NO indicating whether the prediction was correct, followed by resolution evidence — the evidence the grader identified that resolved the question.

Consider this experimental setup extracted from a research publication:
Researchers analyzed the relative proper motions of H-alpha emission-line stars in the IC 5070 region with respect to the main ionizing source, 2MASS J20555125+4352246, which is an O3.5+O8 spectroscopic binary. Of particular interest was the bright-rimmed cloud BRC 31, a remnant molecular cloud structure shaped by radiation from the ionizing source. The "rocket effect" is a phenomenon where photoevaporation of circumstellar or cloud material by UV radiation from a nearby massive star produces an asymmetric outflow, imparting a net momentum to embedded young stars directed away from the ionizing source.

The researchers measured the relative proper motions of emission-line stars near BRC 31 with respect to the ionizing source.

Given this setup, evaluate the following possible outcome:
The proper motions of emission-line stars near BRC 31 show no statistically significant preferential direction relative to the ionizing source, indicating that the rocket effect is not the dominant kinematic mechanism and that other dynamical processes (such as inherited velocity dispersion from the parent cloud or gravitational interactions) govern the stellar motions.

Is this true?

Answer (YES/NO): NO